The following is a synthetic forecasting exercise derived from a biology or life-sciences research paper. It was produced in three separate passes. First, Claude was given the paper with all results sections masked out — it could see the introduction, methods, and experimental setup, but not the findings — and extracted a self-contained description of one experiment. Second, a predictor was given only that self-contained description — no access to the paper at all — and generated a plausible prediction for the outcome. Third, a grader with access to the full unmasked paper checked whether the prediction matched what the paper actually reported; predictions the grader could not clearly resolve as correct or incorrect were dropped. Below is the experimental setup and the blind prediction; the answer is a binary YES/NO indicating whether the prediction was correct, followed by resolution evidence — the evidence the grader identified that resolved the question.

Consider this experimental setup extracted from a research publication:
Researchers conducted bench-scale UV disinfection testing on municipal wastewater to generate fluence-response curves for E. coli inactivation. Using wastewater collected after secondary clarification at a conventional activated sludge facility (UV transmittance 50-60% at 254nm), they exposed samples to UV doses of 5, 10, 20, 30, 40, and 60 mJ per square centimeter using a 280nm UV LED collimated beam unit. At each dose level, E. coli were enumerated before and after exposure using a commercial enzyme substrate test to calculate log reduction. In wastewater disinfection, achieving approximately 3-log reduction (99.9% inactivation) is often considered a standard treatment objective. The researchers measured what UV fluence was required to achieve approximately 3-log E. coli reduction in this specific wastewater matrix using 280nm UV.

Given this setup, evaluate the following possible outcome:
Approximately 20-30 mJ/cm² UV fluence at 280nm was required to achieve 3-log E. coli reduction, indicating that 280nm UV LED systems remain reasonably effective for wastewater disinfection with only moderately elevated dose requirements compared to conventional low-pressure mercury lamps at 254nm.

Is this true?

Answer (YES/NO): YES